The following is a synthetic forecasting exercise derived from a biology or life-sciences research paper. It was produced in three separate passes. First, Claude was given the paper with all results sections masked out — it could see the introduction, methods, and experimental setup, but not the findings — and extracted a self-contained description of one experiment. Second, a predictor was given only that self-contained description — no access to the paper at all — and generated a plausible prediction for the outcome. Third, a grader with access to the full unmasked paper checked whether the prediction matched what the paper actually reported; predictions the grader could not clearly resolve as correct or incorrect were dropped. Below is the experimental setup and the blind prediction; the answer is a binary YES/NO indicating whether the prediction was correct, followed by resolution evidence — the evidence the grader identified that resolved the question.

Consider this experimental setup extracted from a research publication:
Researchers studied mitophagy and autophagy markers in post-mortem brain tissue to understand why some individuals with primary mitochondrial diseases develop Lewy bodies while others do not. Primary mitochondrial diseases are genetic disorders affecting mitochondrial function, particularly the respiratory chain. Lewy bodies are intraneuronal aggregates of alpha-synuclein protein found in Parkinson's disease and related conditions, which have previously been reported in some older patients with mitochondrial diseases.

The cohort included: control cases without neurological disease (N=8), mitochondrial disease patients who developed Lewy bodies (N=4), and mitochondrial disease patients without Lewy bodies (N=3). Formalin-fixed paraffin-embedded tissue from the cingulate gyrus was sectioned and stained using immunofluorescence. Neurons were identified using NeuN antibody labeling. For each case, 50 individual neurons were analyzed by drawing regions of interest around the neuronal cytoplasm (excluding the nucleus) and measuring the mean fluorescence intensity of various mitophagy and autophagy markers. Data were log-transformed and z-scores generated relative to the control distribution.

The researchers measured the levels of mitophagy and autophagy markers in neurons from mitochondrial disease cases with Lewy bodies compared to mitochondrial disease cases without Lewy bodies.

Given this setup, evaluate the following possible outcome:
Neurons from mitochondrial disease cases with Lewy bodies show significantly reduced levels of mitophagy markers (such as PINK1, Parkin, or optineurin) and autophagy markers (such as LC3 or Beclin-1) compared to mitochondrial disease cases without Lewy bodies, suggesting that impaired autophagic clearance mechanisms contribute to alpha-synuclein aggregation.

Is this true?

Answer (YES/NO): NO